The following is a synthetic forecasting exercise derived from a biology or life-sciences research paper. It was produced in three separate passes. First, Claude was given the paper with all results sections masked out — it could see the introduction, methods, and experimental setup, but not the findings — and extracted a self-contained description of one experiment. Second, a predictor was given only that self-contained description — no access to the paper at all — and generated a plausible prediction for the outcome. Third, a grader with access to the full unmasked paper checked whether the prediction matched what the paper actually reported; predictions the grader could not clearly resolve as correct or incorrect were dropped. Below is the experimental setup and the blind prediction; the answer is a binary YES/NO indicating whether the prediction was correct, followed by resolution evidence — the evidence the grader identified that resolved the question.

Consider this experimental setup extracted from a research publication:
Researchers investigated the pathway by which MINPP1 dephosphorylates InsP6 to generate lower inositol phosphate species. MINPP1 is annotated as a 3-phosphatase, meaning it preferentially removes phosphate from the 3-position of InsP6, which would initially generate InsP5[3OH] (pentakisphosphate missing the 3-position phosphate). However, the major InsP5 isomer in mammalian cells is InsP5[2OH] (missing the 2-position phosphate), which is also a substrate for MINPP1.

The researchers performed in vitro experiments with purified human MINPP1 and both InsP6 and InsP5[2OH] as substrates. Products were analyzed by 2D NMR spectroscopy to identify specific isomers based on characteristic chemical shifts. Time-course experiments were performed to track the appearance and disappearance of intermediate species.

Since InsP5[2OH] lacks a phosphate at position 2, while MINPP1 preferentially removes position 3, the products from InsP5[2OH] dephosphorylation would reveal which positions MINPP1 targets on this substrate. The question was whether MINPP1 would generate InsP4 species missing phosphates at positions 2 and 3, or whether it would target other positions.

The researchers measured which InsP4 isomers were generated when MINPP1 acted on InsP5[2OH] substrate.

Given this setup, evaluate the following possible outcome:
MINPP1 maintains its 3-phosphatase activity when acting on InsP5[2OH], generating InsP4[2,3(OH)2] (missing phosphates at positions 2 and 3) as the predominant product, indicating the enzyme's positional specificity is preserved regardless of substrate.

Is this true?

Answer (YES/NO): YES